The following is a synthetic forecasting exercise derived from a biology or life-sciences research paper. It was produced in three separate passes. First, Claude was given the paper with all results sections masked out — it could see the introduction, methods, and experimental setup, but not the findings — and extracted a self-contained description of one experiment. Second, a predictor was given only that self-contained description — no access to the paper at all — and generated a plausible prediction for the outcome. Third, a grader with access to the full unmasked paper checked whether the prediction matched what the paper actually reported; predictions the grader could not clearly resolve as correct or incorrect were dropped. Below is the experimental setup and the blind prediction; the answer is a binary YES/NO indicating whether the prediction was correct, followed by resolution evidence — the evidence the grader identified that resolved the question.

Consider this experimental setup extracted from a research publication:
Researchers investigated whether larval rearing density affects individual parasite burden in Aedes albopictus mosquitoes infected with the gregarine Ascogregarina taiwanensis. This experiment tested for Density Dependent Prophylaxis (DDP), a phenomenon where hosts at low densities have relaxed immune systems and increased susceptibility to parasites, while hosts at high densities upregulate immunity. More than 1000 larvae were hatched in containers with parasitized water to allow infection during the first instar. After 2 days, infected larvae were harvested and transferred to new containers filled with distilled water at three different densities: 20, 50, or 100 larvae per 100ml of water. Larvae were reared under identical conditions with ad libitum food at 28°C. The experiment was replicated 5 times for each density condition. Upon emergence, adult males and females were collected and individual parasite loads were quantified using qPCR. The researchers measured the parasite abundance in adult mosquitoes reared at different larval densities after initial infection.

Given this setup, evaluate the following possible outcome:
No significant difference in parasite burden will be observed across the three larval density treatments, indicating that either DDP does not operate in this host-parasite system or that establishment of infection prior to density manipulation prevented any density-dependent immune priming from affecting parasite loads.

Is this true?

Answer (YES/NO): YES